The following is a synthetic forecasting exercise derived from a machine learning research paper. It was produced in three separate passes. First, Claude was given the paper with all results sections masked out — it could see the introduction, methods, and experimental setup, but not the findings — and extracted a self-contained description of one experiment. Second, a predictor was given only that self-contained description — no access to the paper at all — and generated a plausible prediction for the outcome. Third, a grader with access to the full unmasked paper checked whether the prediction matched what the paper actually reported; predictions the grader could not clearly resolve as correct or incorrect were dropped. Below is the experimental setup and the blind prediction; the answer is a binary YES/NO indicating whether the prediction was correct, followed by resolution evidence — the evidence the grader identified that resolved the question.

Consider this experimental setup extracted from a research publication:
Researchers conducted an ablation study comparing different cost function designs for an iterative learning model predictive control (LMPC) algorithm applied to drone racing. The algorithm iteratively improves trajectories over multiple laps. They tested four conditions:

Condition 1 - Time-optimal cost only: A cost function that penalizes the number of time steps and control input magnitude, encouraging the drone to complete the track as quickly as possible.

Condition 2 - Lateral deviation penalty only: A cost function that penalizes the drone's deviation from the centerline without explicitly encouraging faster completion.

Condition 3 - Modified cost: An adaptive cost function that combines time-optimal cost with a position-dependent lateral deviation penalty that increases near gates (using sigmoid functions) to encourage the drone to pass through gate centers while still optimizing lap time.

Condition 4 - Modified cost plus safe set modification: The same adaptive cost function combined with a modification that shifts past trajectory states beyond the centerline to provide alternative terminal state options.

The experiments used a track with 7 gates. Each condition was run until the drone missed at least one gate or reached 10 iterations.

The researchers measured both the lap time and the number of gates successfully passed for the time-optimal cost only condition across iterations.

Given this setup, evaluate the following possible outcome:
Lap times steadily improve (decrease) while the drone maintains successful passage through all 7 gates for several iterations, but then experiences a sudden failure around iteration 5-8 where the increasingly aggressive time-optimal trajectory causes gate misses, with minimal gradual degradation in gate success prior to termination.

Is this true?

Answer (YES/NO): NO